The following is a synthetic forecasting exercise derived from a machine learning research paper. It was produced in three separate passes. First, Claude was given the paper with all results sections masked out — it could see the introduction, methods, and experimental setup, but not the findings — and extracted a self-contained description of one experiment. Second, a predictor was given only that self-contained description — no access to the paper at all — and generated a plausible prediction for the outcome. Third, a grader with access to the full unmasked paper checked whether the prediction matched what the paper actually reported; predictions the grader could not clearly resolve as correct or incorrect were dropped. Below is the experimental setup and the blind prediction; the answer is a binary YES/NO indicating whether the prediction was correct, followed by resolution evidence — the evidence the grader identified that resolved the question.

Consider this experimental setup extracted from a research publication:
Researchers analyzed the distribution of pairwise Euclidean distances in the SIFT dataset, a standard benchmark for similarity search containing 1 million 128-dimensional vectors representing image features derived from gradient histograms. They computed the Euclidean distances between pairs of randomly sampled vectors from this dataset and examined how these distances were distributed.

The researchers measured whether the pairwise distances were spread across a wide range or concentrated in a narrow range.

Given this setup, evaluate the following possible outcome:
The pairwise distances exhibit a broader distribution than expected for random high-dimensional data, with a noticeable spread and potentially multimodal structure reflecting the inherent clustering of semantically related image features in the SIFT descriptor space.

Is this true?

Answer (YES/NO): NO